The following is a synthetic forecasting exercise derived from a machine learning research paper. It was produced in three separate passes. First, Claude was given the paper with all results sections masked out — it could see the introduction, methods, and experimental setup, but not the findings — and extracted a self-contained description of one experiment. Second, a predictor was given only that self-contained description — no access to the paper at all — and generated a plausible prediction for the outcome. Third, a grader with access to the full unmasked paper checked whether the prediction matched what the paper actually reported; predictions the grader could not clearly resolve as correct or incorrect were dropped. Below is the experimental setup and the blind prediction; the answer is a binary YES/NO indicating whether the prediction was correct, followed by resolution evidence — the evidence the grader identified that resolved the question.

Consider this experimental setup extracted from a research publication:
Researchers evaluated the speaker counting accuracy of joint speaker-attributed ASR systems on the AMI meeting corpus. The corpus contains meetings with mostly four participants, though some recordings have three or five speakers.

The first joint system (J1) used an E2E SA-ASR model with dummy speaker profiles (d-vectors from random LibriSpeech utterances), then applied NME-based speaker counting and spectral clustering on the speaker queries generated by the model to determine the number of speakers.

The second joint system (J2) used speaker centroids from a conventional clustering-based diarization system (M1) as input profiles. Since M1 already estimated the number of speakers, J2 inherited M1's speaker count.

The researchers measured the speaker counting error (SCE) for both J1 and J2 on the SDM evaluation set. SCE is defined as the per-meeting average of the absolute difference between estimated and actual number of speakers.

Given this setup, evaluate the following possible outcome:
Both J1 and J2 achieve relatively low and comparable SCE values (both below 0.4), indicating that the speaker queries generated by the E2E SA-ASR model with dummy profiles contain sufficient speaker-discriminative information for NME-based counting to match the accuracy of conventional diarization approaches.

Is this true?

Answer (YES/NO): NO